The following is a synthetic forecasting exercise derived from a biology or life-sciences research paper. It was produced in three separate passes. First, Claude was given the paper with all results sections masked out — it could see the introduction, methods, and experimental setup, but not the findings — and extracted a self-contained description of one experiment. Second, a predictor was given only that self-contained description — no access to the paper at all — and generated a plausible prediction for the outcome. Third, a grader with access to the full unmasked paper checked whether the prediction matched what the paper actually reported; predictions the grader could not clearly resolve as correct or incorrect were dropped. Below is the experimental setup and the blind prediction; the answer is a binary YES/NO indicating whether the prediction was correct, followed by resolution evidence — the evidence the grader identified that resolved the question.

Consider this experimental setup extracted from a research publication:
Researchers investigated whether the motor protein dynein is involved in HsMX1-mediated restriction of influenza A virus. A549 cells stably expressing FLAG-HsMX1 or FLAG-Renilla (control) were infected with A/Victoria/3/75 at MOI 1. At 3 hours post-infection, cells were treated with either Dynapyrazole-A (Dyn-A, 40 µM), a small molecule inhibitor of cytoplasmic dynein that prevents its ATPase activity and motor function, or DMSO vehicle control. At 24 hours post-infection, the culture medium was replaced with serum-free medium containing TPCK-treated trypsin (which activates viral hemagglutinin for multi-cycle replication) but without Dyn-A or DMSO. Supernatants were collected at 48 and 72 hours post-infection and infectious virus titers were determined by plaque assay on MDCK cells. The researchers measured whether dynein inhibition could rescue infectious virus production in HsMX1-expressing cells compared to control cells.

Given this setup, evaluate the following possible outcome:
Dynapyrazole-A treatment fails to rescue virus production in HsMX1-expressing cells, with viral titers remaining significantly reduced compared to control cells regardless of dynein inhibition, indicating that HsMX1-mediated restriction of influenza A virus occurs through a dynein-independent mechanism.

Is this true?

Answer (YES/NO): NO